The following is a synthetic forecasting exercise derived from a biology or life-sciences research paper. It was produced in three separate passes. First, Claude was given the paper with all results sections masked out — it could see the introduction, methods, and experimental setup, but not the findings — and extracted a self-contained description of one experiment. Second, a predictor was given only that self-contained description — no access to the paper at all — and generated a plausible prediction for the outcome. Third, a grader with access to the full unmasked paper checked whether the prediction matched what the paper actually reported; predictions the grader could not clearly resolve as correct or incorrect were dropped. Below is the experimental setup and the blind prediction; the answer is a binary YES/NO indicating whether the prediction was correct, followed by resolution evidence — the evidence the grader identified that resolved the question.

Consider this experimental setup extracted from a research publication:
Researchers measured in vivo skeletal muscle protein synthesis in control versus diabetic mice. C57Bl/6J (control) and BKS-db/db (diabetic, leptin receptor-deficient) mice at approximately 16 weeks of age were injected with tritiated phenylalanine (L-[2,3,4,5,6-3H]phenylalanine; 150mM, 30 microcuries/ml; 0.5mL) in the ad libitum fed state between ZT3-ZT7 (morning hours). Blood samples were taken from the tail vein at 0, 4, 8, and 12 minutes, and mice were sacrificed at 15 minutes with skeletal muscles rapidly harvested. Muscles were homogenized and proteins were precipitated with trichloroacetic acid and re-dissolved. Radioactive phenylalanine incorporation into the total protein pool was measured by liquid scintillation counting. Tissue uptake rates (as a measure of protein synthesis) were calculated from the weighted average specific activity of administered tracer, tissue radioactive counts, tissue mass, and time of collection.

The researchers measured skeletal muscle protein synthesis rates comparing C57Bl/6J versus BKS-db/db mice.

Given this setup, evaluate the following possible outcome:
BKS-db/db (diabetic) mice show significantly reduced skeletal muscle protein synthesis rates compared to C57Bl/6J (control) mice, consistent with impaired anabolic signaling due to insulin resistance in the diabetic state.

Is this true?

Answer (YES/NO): YES